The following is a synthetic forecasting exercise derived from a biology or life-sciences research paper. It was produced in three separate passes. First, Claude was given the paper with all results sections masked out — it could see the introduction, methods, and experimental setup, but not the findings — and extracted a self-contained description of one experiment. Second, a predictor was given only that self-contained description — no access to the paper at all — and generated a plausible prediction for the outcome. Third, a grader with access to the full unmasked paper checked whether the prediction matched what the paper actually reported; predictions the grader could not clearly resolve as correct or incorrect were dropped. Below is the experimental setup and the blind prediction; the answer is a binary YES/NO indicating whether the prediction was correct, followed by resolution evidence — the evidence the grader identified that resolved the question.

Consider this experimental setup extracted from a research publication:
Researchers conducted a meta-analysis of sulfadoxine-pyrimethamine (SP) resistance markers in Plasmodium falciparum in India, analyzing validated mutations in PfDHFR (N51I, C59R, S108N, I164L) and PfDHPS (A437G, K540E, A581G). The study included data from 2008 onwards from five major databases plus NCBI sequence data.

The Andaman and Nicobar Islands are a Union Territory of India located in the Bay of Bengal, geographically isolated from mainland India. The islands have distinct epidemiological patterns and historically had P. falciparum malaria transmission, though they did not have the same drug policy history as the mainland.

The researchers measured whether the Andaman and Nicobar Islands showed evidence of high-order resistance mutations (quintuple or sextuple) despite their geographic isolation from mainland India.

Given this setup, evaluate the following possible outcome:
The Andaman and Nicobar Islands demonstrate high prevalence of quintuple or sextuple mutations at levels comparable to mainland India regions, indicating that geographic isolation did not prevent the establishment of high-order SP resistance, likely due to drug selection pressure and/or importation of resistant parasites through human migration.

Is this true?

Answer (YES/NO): YES